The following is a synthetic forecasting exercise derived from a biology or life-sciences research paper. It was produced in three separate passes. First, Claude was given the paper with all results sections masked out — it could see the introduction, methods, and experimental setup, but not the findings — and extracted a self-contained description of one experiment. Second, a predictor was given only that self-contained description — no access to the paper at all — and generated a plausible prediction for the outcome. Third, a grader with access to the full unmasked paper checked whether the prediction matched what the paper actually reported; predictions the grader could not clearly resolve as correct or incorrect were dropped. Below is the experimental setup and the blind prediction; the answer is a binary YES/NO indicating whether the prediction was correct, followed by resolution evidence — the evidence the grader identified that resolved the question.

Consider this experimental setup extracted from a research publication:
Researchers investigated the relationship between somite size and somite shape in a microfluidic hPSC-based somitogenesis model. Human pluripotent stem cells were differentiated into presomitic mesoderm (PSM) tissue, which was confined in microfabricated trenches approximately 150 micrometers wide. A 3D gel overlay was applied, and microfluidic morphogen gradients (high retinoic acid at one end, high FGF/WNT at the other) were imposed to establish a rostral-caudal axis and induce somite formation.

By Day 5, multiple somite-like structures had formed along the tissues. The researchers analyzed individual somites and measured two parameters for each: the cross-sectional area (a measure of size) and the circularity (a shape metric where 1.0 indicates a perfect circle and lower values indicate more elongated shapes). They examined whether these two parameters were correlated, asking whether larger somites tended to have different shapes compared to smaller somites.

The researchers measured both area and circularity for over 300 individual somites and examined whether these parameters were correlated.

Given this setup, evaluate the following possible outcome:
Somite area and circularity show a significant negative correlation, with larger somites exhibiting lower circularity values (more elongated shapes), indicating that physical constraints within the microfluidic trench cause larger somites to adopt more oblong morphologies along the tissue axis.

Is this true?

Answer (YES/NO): NO